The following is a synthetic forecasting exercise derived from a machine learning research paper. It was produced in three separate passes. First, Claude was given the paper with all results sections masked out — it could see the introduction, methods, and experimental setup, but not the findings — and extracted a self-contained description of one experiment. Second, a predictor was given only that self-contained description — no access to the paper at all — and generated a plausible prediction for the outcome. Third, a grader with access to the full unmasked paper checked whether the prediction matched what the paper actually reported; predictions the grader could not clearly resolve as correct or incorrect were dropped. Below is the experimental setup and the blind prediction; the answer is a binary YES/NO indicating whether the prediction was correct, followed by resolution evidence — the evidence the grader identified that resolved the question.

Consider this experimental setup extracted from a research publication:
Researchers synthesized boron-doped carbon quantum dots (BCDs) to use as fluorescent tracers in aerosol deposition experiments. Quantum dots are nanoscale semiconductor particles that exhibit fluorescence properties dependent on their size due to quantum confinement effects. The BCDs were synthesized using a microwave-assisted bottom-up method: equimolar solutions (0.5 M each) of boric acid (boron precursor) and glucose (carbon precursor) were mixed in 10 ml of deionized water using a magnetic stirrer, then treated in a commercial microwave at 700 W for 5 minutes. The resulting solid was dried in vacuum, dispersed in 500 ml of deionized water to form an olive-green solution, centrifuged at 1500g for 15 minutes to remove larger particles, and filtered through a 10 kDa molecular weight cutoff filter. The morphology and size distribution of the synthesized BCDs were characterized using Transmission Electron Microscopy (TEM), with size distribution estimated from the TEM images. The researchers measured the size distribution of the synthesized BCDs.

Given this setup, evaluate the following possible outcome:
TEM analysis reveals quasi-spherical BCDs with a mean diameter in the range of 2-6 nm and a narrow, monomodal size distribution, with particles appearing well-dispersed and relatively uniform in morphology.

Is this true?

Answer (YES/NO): NO